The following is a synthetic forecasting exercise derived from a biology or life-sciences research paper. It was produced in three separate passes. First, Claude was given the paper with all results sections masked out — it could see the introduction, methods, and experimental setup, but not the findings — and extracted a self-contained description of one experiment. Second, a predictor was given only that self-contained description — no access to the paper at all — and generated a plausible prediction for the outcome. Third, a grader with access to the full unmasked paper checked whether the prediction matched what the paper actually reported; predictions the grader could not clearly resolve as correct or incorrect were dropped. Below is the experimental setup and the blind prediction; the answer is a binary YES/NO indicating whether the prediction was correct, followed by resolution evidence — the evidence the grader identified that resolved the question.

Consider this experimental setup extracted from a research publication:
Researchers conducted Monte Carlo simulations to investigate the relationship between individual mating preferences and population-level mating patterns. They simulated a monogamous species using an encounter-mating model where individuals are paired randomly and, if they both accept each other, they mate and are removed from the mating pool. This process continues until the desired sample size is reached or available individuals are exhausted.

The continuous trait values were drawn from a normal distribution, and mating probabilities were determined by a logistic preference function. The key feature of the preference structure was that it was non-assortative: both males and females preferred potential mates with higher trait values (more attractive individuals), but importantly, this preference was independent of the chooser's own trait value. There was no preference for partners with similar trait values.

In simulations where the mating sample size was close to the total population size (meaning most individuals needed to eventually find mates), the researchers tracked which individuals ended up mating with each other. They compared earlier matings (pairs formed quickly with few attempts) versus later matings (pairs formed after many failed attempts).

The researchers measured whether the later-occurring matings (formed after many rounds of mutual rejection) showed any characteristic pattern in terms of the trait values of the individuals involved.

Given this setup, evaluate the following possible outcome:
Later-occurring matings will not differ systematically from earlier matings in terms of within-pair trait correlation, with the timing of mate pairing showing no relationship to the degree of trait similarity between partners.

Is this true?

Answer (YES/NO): NO